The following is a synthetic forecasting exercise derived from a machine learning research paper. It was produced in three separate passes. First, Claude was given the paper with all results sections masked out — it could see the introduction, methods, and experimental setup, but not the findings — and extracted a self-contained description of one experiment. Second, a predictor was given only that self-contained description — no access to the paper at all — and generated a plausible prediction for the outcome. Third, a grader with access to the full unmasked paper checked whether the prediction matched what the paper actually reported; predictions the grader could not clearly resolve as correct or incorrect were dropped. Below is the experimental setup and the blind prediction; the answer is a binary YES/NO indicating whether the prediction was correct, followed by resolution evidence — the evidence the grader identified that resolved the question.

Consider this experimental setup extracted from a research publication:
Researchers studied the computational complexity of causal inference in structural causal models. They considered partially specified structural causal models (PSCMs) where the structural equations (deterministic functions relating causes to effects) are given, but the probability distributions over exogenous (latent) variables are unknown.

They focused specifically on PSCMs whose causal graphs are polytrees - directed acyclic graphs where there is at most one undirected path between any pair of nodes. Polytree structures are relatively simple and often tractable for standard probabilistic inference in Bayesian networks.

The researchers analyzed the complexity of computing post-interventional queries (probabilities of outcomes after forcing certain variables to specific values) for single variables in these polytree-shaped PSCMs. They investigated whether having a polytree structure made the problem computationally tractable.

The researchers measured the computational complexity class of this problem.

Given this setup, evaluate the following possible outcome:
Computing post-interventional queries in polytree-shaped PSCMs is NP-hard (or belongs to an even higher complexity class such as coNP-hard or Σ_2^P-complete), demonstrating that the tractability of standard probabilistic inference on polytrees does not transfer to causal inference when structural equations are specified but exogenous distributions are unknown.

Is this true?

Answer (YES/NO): YES